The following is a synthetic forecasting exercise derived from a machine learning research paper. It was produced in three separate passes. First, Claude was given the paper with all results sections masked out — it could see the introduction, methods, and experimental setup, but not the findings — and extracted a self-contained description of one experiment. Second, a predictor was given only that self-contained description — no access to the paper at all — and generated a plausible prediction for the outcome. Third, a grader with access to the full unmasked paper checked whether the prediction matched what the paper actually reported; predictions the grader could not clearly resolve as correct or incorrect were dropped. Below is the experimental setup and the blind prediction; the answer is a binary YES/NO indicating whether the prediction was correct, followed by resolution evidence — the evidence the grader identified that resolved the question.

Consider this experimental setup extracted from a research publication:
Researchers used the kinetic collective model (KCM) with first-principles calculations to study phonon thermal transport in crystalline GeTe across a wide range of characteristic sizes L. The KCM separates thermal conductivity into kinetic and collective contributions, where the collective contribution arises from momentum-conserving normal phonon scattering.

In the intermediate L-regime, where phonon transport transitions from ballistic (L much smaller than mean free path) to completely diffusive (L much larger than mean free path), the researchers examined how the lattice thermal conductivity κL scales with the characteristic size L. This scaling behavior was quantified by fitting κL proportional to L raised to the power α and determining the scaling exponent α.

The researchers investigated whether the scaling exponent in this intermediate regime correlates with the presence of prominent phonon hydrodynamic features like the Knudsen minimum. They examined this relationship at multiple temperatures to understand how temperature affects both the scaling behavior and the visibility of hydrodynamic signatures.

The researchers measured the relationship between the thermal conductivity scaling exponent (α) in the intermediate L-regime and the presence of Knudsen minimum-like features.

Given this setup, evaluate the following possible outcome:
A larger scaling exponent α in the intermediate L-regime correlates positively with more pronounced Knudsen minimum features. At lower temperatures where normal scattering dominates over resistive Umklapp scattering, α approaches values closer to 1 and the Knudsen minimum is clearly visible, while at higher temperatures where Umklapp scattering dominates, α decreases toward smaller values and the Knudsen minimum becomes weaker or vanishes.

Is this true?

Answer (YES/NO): NO